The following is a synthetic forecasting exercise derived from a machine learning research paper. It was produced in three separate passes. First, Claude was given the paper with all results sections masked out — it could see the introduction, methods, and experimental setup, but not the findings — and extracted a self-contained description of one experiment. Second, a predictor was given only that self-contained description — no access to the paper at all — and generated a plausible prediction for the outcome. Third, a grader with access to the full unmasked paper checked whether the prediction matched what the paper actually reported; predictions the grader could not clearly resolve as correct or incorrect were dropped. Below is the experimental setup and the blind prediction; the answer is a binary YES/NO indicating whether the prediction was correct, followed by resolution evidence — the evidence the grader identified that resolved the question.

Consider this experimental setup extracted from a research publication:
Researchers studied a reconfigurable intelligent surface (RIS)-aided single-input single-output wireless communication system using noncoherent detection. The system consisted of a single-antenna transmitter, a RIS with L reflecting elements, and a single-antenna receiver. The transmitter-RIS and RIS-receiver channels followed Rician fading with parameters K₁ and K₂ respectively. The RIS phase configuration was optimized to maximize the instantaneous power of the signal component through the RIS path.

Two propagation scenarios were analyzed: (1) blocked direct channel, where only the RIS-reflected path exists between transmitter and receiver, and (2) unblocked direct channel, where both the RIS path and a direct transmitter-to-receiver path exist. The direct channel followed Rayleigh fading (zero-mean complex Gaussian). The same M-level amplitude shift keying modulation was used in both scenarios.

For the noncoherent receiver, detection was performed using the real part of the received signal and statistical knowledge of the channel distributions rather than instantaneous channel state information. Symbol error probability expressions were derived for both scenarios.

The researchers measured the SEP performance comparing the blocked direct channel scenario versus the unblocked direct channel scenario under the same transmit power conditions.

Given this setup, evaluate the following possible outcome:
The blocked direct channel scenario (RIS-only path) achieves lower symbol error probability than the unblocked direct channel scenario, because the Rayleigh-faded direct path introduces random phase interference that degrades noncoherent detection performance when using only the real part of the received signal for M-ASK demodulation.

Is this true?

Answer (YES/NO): NO